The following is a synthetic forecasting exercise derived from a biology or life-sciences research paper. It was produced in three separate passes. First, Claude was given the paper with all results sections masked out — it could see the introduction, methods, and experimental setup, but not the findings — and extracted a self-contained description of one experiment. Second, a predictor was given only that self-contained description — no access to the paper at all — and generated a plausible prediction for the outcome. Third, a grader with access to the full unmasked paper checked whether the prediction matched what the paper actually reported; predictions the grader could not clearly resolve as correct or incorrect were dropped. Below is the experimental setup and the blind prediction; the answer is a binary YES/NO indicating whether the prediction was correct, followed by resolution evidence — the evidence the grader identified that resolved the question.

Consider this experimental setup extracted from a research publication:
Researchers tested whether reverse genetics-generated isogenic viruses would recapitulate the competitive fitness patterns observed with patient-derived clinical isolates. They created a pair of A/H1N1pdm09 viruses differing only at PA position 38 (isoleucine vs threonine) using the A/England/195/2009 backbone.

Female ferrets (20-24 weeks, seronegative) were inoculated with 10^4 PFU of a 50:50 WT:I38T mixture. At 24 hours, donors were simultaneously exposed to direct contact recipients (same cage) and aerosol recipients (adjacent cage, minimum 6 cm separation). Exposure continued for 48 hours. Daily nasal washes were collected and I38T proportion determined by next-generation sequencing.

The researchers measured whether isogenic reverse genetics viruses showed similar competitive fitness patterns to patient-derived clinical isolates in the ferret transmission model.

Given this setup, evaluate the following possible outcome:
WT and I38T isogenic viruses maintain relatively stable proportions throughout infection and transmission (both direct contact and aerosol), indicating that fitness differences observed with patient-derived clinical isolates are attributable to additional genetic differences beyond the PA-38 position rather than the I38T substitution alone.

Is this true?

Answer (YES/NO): NO